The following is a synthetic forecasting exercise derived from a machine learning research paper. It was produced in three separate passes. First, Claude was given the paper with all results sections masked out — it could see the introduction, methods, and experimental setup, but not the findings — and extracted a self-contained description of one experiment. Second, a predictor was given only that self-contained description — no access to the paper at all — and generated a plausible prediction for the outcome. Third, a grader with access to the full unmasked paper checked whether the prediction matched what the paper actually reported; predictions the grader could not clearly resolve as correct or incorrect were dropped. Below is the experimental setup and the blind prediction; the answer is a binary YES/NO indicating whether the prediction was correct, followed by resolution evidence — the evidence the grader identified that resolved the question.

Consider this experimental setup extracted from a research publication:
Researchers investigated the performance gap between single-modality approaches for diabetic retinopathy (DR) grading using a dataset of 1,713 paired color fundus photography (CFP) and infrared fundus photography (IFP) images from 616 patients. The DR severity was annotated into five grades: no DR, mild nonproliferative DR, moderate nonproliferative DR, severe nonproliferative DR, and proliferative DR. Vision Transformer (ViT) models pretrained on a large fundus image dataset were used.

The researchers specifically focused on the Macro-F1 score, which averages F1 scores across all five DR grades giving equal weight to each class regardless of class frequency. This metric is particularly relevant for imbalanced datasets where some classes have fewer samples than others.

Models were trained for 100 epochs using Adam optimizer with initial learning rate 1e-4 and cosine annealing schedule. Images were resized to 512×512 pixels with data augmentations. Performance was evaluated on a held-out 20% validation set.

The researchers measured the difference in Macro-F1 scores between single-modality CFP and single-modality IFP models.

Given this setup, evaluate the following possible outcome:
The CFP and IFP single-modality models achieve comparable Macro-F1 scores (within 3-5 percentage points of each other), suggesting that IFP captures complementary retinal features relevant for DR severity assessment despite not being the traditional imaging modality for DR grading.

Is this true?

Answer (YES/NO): NO